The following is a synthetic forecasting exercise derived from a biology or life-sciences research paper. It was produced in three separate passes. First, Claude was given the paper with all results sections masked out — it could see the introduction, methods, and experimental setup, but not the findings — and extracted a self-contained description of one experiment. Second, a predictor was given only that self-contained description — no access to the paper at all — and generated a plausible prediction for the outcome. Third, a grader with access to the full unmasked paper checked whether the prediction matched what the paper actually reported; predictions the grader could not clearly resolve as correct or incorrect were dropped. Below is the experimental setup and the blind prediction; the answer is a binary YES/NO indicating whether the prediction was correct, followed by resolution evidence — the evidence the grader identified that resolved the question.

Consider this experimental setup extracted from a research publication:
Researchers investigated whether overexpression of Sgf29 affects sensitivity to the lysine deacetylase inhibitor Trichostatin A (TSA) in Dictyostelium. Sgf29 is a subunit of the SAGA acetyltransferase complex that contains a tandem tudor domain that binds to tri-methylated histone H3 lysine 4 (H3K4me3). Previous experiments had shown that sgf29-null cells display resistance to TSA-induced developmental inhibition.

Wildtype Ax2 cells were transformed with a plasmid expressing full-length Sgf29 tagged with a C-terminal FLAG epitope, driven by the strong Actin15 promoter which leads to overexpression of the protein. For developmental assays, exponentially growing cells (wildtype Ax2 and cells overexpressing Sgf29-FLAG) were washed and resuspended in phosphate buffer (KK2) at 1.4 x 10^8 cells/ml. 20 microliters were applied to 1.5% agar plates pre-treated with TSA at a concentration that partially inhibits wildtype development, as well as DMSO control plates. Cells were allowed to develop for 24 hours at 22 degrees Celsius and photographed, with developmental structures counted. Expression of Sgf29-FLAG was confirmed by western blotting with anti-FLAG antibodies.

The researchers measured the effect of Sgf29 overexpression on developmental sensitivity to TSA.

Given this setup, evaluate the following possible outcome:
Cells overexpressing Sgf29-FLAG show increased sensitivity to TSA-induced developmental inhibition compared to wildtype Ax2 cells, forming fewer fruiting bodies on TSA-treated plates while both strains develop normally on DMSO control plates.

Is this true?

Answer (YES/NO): NO